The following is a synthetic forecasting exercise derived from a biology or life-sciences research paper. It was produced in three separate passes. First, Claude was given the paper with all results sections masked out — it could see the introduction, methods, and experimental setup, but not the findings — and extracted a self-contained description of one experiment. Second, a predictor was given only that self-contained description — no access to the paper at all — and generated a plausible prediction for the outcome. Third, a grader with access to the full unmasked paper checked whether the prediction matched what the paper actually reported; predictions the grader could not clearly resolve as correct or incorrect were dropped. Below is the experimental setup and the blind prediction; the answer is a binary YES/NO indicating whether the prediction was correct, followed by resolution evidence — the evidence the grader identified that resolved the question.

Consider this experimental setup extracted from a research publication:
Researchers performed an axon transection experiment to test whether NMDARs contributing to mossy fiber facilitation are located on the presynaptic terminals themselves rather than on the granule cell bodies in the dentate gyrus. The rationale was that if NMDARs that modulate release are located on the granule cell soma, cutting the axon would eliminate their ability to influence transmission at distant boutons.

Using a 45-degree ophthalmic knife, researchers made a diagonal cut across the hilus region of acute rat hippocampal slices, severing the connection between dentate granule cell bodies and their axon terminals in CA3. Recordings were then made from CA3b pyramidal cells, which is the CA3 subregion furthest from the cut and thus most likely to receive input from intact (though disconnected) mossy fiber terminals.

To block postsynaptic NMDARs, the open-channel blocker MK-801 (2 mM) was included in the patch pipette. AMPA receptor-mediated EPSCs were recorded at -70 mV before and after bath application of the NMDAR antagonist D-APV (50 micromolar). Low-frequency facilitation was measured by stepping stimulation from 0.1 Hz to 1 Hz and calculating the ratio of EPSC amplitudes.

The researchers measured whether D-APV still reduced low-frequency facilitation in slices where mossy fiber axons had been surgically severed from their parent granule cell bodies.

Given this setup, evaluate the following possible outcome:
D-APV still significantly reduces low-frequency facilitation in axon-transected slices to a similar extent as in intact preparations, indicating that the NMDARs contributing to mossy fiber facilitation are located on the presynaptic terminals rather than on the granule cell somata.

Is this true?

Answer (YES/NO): NO